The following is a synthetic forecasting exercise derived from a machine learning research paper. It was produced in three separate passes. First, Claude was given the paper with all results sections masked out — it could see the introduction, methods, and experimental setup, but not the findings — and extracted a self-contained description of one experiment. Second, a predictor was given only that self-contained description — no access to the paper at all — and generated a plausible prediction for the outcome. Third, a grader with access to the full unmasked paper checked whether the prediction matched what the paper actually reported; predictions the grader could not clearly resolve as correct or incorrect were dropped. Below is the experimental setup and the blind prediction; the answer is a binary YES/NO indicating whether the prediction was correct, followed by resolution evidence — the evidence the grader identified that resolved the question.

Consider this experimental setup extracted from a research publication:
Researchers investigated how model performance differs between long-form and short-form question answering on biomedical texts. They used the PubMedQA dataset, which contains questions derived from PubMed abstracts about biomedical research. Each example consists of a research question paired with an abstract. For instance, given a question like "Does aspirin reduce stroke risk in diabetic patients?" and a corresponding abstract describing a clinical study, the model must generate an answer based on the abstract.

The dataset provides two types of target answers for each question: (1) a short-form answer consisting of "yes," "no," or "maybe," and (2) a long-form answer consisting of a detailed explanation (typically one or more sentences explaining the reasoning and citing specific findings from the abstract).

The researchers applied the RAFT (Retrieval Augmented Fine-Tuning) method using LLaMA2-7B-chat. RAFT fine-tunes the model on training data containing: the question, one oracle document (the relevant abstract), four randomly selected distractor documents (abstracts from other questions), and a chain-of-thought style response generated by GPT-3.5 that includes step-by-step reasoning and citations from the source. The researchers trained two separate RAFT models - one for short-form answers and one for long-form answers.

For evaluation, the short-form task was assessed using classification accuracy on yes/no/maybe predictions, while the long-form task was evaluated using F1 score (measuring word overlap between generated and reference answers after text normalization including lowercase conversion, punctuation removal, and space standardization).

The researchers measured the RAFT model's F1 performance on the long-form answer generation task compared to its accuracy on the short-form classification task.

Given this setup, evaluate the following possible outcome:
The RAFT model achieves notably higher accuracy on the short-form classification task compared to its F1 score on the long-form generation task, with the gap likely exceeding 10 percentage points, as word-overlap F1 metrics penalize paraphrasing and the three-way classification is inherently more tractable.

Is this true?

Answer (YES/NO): YES